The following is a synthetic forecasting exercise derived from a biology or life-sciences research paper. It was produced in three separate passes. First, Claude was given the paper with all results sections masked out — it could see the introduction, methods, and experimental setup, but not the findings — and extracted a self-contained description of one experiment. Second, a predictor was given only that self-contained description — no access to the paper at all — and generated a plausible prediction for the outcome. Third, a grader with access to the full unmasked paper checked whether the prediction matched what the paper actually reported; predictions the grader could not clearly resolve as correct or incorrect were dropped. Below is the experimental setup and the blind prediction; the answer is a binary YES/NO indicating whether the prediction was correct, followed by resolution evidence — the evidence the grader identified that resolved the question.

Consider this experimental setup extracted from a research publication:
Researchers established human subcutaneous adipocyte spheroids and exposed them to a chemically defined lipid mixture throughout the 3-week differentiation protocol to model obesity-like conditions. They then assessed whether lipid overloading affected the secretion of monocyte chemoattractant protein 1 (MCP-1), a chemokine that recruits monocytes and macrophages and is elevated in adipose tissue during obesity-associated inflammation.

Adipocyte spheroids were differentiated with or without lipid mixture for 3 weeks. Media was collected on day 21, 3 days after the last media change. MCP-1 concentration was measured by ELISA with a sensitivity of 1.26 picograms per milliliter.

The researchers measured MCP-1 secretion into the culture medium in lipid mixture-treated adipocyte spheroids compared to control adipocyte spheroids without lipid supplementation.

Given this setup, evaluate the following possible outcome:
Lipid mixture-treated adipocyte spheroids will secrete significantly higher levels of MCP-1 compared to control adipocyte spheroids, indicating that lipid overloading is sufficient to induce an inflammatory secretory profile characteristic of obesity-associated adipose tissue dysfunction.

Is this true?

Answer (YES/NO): YES